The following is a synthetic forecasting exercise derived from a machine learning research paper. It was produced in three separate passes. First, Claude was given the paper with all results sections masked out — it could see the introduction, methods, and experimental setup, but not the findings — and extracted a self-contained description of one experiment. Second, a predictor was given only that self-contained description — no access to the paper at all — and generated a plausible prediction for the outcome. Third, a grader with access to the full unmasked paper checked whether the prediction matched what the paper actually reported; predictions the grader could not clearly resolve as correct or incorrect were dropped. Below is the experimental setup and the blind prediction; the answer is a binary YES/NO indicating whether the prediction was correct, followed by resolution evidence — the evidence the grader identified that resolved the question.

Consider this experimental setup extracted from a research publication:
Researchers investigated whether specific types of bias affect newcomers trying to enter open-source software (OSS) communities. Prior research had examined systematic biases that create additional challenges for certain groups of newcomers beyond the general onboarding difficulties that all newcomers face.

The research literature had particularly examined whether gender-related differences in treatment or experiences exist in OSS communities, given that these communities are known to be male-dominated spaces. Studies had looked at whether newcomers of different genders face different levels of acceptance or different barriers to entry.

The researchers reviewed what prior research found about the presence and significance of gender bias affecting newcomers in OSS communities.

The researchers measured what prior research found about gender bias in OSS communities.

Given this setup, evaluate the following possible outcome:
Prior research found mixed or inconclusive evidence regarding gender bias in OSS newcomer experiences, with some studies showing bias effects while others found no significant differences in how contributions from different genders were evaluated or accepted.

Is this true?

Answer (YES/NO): NO